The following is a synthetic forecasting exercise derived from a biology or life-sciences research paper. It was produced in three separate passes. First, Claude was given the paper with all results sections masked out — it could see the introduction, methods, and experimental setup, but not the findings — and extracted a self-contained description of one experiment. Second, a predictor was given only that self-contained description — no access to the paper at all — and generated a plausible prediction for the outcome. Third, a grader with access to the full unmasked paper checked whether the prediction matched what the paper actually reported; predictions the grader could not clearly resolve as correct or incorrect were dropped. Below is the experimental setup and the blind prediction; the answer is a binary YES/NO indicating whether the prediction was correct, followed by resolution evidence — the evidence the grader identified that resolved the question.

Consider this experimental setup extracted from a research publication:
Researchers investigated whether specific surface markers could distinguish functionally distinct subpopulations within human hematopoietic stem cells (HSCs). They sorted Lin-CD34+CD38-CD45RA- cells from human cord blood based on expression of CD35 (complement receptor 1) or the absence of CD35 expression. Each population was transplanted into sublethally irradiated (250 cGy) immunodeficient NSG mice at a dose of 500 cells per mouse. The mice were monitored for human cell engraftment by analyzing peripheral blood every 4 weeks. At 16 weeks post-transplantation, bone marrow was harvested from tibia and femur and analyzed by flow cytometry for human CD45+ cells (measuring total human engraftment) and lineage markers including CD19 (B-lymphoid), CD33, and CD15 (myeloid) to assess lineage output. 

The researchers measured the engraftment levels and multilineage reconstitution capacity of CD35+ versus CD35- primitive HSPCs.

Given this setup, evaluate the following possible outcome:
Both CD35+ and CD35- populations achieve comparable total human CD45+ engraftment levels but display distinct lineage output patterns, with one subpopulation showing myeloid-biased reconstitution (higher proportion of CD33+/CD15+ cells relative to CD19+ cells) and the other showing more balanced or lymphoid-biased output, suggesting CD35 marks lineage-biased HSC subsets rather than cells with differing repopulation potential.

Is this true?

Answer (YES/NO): NO